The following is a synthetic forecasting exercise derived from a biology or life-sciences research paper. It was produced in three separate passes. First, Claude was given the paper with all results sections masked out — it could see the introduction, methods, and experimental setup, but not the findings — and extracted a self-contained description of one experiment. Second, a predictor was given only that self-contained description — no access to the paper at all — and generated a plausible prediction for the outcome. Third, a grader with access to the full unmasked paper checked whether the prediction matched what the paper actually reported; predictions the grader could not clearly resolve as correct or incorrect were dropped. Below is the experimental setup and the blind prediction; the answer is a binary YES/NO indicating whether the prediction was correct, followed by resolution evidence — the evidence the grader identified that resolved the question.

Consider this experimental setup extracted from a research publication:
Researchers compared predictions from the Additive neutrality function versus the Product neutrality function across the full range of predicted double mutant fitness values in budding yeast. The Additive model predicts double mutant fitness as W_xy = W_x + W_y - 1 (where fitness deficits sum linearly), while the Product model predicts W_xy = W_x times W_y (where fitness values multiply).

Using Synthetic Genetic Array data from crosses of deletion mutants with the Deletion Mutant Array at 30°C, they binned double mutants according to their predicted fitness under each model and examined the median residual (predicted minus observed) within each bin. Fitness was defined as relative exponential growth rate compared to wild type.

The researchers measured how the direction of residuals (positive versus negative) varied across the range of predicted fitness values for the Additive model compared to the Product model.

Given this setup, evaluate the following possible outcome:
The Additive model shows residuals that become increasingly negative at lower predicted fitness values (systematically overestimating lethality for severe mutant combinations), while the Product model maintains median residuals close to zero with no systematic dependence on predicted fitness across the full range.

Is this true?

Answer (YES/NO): YES